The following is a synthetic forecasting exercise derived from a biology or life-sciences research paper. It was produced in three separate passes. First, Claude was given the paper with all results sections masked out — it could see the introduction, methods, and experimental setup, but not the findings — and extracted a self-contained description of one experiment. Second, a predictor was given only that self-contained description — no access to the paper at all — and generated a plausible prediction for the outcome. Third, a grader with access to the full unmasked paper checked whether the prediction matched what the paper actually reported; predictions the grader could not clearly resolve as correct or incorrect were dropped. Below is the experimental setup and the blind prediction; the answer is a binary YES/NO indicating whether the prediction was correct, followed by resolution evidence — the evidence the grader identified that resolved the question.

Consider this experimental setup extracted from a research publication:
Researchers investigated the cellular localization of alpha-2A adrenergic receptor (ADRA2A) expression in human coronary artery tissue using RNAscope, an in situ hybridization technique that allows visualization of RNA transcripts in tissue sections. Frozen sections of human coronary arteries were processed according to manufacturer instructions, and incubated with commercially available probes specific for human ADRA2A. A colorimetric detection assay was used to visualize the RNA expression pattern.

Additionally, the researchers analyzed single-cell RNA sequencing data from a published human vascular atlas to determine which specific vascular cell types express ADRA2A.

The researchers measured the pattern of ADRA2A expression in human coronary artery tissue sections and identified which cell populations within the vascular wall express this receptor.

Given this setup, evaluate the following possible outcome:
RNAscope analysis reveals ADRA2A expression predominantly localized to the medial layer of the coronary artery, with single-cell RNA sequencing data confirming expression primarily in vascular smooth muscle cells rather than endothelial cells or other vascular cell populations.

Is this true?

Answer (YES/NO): NO